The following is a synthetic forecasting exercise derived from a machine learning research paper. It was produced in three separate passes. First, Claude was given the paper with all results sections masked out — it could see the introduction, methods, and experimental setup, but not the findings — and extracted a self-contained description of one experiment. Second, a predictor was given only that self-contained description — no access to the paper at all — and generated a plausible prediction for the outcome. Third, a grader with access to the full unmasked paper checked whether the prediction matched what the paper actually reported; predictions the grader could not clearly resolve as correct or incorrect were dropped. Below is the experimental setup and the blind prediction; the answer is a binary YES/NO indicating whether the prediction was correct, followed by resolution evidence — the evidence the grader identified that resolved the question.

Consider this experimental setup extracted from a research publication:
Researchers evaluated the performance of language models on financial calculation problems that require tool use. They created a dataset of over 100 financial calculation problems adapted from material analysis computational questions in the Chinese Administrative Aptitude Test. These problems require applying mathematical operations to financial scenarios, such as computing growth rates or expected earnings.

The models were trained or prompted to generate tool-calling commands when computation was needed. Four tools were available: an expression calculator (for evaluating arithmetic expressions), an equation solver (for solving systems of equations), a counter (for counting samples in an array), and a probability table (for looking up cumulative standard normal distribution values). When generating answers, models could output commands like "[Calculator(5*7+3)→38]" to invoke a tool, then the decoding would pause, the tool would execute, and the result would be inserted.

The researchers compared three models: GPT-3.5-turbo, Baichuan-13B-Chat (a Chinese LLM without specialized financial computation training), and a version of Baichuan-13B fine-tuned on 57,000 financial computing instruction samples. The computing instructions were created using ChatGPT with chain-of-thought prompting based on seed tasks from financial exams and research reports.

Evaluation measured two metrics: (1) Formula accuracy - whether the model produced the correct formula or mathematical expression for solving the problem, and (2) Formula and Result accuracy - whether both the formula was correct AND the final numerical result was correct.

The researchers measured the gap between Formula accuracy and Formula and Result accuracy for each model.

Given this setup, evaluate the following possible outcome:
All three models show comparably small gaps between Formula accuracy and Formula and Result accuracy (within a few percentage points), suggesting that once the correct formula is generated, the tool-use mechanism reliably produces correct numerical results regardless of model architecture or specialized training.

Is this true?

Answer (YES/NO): NO